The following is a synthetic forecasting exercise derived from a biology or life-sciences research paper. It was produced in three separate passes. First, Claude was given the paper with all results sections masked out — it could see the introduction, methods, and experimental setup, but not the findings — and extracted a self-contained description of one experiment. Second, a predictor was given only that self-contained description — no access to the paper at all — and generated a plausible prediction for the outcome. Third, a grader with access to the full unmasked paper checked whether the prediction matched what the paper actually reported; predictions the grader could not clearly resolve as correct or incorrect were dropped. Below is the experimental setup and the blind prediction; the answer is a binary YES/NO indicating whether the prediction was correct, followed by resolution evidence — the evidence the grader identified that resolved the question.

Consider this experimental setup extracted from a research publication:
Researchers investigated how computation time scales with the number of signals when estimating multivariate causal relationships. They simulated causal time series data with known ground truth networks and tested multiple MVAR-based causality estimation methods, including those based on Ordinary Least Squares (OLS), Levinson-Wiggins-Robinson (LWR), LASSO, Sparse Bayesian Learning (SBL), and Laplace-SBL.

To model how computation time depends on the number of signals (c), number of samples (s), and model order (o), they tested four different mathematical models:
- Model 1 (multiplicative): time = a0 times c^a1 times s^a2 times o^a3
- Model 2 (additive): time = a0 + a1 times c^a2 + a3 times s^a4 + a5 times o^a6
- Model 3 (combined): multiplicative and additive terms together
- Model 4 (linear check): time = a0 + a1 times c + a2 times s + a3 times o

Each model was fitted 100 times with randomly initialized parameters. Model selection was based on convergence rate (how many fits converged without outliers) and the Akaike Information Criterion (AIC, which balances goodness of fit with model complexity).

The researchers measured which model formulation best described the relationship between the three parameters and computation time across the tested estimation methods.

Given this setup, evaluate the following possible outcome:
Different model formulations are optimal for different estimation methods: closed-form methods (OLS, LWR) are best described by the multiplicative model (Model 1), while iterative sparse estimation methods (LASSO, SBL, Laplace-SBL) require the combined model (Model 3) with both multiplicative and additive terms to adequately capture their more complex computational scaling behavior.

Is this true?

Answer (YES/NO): NO